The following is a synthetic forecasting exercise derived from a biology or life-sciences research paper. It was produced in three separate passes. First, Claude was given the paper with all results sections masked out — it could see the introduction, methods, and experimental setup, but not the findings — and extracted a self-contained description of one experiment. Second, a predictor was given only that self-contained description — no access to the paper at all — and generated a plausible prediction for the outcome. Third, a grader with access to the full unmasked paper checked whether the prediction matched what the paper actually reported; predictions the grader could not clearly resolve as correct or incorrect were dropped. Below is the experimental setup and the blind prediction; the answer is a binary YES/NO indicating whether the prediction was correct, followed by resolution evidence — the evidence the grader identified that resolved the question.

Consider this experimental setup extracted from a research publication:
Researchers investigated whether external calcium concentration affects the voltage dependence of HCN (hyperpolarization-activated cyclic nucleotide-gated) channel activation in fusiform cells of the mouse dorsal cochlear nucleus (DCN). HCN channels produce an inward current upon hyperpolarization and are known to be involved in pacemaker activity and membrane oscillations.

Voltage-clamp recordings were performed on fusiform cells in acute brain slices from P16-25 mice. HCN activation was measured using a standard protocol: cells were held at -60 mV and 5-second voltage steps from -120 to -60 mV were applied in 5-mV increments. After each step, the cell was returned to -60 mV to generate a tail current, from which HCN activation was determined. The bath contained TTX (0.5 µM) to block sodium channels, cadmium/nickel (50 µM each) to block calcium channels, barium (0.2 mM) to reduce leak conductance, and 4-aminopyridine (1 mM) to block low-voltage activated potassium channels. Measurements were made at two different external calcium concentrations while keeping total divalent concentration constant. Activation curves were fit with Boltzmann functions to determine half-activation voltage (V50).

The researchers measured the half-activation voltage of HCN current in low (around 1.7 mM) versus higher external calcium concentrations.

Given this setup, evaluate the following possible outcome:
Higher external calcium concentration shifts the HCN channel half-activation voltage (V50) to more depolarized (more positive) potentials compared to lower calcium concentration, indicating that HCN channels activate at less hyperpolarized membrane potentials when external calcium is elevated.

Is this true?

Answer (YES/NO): NO